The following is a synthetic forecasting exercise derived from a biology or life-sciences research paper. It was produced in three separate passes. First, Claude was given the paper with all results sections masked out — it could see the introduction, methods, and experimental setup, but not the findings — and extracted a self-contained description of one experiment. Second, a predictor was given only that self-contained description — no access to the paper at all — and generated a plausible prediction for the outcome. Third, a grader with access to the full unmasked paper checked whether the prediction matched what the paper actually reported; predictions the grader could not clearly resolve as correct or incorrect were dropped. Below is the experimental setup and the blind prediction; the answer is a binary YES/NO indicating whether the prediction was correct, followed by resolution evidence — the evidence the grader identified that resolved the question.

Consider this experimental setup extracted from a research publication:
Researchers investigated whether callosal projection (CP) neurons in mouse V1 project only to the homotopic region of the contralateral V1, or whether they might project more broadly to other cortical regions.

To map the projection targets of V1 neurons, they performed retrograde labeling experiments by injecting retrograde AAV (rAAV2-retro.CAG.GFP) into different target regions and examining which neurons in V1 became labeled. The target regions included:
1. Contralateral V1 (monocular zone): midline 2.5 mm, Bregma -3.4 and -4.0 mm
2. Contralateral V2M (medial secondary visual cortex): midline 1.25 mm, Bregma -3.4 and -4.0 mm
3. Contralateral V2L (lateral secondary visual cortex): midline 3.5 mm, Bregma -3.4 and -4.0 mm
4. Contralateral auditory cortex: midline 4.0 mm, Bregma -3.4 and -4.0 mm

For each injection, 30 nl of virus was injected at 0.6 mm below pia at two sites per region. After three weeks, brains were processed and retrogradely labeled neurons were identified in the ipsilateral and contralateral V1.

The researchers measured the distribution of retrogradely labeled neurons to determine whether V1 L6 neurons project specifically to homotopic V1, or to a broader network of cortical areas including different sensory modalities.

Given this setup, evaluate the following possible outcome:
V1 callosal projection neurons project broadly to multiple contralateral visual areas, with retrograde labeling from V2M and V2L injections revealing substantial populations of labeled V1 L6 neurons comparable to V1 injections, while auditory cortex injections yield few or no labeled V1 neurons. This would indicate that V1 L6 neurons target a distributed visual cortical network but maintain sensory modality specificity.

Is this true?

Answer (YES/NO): NO